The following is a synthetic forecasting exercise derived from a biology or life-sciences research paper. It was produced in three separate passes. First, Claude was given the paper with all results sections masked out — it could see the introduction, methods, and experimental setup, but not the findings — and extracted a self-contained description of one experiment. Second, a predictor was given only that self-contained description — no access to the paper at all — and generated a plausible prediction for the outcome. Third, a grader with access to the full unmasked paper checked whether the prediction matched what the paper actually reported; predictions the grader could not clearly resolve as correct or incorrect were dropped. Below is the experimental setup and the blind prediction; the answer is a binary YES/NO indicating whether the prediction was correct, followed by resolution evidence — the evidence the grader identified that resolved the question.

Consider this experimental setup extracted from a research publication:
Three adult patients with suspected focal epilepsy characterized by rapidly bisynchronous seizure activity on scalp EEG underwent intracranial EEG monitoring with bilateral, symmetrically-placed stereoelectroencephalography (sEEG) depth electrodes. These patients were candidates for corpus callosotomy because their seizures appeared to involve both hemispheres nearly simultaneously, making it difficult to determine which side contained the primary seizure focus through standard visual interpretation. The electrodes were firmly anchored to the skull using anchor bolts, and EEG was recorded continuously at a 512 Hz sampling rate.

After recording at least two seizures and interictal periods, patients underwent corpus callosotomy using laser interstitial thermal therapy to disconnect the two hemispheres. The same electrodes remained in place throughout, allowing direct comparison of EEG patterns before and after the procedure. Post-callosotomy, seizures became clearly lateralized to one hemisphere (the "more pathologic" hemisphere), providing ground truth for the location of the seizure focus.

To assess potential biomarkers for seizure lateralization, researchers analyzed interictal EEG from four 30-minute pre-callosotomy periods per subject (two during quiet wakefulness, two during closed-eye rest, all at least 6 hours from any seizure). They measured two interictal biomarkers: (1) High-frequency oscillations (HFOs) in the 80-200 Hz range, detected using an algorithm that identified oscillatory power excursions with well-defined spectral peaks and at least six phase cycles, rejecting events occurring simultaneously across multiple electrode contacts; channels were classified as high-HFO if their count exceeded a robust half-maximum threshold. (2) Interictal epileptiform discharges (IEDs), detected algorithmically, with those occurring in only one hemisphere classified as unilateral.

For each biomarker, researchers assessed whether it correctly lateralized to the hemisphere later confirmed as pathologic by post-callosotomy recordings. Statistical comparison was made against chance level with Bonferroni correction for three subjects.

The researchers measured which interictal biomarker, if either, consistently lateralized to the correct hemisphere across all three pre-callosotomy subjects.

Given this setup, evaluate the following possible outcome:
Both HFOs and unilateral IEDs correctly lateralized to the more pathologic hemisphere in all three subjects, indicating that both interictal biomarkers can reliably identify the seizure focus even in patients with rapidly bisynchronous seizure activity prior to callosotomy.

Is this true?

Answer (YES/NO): NO